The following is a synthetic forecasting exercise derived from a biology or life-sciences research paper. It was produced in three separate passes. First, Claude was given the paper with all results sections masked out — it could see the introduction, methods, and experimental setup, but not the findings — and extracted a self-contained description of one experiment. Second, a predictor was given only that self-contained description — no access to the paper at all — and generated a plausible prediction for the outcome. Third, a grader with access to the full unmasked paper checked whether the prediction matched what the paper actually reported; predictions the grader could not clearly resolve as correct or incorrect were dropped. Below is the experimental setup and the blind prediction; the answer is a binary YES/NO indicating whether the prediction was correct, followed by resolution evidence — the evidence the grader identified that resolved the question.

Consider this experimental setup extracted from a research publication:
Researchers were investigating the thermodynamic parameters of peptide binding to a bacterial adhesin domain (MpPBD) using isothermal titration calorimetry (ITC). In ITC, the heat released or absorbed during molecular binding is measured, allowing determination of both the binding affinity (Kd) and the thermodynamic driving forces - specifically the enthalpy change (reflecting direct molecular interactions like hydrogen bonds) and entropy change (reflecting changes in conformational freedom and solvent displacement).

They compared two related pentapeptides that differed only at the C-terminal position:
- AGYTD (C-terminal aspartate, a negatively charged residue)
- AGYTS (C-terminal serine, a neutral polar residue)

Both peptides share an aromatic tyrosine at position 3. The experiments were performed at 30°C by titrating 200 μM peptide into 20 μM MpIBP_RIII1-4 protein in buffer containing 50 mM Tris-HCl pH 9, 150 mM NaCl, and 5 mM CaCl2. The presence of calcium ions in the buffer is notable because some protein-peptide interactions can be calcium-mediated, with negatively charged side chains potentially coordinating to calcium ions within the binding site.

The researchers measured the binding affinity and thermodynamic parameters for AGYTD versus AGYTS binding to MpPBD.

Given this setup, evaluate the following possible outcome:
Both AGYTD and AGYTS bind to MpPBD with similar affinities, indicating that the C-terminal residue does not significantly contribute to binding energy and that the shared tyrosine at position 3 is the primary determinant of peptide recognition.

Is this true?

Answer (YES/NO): NO